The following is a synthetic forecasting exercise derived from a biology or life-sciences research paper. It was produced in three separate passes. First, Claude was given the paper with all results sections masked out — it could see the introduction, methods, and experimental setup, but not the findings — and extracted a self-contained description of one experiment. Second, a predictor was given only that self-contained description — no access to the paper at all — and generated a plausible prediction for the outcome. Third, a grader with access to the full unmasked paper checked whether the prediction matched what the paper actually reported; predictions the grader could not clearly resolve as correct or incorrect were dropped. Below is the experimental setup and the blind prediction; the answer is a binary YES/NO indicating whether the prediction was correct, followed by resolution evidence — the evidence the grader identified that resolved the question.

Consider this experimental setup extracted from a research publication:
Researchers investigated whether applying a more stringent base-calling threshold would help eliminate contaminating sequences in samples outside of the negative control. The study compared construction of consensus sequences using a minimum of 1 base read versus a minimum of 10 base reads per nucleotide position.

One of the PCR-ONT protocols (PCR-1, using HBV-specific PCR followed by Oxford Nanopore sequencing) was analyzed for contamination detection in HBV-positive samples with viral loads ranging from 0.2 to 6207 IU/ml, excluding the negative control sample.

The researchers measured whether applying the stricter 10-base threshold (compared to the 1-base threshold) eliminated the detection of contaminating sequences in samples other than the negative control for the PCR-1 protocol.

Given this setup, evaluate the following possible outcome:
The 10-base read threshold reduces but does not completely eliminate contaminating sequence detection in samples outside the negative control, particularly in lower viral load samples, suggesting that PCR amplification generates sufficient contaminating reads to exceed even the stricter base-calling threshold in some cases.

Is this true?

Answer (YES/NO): NO